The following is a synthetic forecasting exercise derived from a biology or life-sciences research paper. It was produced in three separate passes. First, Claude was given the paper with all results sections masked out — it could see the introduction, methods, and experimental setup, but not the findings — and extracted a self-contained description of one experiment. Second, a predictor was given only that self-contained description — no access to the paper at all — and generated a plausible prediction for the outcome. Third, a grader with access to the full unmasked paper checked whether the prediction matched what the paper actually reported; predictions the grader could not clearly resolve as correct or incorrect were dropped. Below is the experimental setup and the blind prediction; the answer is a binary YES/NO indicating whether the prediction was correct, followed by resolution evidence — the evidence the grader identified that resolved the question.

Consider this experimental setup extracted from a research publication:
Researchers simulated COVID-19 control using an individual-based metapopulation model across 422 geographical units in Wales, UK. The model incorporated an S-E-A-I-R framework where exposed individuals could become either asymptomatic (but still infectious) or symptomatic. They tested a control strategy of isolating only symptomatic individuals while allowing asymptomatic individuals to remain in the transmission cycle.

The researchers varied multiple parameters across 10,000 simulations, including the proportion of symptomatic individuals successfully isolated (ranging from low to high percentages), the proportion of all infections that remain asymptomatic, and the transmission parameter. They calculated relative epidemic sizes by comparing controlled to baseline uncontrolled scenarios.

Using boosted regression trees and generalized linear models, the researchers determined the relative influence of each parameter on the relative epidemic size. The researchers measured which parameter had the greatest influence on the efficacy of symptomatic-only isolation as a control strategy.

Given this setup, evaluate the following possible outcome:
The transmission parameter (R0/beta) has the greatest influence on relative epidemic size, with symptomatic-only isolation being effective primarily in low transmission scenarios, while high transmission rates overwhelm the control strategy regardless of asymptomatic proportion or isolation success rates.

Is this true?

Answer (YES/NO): YES